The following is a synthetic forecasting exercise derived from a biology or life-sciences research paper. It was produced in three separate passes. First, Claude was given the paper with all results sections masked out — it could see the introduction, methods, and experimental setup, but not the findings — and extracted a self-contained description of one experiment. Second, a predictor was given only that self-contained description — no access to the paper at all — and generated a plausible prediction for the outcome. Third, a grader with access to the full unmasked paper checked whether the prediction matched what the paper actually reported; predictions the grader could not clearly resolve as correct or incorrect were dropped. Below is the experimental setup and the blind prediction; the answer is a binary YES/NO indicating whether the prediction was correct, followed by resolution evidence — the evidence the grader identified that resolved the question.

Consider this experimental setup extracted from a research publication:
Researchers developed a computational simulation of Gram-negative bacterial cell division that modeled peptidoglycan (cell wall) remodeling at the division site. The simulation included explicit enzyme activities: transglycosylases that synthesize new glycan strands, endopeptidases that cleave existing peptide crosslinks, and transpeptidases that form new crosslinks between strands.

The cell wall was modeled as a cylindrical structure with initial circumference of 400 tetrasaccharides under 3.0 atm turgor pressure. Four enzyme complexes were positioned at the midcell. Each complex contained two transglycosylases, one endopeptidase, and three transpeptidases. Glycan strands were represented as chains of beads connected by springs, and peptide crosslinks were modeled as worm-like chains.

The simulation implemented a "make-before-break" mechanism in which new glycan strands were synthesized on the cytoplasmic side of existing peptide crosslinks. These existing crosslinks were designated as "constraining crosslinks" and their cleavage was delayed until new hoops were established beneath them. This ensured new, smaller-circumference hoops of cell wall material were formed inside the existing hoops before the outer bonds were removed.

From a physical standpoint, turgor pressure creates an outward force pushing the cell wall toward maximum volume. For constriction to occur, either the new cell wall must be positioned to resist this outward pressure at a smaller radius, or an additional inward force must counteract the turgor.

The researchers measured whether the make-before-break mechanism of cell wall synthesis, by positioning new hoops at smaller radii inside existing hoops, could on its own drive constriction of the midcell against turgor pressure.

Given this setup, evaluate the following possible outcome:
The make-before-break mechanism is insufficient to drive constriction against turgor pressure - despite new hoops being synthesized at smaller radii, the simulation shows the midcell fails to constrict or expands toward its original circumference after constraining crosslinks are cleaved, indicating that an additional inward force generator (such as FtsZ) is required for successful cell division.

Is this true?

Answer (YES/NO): YES